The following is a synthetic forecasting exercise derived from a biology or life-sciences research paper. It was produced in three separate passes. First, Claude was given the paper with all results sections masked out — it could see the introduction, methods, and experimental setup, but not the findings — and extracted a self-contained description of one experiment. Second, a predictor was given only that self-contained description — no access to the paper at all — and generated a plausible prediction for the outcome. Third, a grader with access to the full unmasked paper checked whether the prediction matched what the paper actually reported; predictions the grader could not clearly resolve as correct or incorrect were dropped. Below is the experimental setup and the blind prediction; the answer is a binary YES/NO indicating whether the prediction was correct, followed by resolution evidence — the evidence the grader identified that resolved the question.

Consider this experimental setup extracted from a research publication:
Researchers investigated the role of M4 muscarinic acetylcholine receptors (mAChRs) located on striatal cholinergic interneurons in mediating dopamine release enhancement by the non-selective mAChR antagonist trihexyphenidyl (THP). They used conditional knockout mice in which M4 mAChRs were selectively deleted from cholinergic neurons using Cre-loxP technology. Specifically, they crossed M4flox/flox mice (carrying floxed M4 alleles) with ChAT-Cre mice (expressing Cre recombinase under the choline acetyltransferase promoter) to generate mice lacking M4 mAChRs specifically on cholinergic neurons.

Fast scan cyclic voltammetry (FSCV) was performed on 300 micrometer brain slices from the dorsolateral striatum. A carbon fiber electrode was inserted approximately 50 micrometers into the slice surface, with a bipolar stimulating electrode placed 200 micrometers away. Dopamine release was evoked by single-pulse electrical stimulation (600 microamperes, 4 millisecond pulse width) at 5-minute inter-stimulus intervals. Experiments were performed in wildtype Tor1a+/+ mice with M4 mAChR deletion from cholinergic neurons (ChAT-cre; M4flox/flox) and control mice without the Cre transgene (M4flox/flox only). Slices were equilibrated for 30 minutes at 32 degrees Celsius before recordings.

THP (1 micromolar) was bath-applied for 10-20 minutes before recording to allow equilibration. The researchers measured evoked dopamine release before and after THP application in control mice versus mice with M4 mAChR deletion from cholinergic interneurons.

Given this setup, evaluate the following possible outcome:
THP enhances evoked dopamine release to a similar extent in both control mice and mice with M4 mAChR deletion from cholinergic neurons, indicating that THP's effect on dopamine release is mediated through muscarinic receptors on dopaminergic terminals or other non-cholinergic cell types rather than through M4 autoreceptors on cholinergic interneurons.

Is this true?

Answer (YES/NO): NO